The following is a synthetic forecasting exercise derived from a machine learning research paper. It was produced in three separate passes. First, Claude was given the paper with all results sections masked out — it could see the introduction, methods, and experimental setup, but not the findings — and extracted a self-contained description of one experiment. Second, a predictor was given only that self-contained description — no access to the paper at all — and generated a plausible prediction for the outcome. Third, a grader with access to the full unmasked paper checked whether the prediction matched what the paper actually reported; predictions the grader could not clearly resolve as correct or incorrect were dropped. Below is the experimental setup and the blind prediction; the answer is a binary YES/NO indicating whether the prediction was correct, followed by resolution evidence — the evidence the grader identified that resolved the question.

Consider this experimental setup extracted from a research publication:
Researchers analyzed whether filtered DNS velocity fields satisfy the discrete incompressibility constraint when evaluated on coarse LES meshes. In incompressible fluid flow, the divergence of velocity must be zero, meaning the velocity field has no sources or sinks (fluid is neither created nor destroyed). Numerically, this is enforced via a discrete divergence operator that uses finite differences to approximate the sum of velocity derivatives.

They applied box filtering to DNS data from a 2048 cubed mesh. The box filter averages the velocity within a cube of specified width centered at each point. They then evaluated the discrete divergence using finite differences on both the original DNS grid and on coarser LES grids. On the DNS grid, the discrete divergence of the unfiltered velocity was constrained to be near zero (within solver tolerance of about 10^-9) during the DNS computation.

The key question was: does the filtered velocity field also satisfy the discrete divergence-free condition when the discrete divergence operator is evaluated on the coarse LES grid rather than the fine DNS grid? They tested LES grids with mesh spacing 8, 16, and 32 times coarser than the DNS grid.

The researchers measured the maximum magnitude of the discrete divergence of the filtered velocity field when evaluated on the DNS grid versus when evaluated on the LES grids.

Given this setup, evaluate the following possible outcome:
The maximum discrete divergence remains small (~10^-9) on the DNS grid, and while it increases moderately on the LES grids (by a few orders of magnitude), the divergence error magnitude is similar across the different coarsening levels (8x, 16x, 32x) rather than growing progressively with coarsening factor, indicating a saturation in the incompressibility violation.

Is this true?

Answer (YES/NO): NO